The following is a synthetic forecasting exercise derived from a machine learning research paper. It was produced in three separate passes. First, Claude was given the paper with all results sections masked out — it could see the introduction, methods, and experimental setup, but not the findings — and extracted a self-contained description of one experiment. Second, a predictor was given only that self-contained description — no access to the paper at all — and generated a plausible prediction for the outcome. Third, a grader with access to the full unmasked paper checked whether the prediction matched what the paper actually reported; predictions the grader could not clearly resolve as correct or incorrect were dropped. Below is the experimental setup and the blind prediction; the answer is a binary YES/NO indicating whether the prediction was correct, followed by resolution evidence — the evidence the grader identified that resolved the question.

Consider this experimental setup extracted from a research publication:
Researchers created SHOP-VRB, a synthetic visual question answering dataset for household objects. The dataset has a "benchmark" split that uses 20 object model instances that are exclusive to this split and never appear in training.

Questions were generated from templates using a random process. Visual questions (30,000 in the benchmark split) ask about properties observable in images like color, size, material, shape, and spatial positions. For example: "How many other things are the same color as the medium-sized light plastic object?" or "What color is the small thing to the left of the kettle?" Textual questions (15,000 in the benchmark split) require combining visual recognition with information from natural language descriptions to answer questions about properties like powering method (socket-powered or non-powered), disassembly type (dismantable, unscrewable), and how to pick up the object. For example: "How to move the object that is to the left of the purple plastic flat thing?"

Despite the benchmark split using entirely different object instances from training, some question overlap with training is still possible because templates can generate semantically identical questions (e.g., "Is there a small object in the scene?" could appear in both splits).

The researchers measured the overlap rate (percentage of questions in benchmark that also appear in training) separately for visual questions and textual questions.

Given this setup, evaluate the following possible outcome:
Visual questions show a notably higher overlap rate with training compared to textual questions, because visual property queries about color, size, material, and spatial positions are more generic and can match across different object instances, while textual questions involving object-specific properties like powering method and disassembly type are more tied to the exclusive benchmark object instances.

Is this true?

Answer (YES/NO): NO